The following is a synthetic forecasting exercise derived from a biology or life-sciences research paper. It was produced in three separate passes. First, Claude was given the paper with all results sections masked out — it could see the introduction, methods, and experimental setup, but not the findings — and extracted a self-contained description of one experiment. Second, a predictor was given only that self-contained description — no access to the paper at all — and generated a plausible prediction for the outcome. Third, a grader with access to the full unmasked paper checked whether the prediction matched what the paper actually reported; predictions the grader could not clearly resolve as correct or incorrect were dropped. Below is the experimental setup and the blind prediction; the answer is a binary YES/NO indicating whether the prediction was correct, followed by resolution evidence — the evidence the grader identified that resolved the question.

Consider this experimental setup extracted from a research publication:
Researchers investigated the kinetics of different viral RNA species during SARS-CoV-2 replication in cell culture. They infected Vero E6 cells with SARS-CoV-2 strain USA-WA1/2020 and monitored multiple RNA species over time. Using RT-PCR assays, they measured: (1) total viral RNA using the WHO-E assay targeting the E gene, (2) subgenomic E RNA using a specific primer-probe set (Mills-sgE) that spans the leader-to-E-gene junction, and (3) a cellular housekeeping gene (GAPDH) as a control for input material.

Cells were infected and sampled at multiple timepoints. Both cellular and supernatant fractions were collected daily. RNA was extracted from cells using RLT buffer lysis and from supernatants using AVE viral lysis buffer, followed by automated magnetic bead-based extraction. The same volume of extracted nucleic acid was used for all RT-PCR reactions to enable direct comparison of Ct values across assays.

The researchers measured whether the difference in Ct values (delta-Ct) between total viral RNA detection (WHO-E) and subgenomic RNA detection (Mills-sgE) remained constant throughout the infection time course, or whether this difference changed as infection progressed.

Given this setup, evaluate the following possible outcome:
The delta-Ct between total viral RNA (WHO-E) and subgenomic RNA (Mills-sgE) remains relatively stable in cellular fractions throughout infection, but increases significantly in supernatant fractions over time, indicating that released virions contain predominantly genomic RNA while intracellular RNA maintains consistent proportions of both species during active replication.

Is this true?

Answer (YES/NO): NO